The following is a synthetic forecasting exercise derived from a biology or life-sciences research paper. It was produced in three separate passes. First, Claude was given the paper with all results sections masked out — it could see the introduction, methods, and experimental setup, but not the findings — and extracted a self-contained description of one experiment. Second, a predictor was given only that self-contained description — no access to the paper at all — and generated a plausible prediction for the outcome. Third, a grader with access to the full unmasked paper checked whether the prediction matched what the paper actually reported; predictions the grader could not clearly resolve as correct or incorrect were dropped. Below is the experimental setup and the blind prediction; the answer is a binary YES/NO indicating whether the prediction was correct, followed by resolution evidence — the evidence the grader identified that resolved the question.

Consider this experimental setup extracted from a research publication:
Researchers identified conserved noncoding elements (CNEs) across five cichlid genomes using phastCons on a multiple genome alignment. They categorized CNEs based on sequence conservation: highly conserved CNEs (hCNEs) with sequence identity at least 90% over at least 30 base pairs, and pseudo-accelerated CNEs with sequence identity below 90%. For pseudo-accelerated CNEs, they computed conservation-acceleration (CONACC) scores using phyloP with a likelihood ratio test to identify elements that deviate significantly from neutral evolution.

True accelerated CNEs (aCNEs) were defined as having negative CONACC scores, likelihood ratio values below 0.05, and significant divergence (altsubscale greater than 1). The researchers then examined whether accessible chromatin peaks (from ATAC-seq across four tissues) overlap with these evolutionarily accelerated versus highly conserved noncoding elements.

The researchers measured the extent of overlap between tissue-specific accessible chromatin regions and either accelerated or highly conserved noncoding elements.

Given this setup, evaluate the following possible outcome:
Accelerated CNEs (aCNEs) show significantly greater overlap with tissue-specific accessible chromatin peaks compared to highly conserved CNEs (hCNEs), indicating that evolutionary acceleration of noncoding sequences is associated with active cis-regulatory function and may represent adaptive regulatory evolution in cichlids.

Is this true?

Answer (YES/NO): NO